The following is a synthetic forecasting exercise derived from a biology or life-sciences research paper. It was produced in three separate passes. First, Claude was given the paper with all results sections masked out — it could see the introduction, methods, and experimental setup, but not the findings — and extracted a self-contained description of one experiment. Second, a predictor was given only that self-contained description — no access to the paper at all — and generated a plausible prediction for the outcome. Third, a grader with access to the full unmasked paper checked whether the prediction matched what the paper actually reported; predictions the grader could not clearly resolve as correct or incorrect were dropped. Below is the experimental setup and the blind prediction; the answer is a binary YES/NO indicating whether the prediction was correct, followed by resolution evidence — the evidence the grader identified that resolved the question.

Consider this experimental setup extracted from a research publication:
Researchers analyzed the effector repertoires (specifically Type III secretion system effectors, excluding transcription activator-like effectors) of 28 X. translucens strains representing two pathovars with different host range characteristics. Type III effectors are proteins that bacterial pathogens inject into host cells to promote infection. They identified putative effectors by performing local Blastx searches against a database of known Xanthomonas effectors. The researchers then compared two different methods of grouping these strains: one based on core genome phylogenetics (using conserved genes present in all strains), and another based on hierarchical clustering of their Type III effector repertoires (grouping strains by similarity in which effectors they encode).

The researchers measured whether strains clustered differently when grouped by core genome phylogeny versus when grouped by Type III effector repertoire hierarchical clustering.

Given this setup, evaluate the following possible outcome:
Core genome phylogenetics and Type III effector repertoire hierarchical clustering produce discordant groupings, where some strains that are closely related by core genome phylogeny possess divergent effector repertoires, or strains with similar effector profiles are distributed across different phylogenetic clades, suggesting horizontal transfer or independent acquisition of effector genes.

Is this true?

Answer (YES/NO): NO